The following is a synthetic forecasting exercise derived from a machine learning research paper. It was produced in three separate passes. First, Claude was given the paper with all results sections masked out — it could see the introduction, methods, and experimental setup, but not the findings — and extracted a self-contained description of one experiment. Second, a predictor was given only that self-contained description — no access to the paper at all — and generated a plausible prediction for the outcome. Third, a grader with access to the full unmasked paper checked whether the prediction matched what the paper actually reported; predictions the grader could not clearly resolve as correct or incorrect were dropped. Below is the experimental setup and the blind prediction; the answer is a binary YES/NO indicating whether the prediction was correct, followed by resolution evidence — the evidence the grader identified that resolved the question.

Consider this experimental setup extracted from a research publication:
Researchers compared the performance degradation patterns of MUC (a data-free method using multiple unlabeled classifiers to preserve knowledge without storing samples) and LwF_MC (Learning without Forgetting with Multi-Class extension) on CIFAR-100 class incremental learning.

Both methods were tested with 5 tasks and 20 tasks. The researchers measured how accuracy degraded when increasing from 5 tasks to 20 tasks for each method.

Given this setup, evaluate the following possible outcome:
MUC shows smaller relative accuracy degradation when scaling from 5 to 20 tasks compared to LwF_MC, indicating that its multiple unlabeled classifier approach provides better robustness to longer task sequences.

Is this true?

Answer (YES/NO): NO